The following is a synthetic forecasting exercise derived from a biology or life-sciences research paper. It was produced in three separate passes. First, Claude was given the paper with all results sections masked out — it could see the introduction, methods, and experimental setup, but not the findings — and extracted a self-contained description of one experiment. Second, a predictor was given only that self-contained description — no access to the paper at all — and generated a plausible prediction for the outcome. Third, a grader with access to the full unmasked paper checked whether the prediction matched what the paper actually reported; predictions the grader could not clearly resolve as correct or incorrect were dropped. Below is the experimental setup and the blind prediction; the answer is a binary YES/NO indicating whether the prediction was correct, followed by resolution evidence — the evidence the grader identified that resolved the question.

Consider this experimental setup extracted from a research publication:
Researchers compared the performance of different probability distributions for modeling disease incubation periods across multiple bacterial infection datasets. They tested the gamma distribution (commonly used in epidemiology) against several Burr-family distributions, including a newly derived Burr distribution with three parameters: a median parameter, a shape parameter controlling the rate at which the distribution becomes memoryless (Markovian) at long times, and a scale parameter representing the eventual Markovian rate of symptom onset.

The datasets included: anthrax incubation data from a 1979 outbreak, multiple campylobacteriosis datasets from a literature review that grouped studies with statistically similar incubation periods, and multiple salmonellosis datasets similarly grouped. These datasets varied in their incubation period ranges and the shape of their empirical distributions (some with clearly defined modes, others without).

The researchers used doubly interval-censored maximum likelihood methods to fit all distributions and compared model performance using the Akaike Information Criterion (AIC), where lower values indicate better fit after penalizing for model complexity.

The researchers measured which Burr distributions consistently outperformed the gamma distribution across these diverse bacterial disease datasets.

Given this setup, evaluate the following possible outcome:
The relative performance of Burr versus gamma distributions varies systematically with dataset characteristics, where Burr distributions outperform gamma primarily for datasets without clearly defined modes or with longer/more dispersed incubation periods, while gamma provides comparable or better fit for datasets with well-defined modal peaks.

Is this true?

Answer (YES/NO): NO